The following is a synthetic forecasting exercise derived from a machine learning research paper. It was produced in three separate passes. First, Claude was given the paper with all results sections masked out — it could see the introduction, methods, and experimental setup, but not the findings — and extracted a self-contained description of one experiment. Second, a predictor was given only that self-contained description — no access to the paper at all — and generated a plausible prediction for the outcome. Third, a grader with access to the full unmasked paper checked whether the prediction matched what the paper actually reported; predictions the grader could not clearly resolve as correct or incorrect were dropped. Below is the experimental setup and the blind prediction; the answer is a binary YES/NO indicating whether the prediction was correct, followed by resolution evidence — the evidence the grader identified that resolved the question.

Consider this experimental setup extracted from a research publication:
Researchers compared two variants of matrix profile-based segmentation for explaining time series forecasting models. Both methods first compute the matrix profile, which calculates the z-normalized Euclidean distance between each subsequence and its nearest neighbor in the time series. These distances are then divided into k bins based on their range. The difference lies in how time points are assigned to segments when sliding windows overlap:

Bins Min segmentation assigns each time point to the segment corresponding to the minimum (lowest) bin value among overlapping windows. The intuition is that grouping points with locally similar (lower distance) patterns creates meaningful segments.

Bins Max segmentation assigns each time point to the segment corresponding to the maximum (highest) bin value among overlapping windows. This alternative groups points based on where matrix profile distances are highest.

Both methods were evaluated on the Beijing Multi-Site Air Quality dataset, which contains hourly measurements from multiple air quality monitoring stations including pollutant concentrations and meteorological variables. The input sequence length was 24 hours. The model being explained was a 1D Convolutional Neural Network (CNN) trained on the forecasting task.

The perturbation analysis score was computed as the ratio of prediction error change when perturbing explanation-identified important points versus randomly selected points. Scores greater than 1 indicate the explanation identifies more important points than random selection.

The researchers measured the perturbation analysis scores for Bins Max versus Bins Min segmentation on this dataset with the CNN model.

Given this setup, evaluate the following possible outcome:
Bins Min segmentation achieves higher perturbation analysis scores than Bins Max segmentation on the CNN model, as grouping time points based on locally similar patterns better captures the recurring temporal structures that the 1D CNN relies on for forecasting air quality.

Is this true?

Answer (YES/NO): NO